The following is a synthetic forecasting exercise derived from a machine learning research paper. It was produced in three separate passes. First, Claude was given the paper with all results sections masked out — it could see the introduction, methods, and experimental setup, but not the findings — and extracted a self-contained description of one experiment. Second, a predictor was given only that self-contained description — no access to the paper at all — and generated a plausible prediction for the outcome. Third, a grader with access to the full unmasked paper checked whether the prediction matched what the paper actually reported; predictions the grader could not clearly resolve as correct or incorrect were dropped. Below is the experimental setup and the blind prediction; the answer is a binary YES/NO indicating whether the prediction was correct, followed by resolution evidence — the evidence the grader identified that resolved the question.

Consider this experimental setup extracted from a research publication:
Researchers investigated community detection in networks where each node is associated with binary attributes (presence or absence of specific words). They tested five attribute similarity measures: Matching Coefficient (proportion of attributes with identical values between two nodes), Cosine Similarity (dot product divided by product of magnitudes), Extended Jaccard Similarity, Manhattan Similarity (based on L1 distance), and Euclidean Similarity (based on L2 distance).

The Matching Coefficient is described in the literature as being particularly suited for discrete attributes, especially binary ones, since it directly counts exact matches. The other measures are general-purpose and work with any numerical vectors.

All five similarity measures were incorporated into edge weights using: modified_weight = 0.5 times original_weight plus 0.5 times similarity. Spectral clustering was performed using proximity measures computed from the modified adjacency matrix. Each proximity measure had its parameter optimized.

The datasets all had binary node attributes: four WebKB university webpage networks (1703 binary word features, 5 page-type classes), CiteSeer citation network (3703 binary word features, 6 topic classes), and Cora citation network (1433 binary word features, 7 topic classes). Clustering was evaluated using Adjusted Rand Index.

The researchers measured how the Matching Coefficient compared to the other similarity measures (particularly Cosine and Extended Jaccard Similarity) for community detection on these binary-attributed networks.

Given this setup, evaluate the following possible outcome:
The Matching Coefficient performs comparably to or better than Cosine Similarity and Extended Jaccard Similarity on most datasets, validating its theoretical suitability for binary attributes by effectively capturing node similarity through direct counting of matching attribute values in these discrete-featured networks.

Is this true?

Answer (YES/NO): NO